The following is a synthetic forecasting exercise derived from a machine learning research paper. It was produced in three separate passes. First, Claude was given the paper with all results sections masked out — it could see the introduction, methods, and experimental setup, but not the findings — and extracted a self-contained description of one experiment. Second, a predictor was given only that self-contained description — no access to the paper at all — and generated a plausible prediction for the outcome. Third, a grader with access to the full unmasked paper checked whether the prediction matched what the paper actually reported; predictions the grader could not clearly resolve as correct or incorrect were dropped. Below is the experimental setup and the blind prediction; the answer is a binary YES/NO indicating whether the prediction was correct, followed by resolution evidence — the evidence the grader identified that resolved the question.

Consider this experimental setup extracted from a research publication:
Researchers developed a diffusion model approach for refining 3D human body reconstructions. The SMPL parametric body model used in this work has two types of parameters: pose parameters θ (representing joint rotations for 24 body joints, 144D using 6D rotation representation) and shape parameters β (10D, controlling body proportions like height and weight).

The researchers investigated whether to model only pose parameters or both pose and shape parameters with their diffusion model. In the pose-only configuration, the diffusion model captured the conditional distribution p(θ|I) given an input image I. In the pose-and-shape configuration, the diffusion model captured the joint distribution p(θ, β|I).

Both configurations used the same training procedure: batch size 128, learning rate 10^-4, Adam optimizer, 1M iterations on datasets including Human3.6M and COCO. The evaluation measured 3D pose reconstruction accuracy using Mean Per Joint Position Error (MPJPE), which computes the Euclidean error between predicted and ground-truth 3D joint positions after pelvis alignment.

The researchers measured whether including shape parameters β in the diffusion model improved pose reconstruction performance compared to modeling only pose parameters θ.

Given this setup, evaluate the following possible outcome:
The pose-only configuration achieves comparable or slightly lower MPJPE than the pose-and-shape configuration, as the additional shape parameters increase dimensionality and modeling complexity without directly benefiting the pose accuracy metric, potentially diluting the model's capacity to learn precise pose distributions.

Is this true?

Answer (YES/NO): YES